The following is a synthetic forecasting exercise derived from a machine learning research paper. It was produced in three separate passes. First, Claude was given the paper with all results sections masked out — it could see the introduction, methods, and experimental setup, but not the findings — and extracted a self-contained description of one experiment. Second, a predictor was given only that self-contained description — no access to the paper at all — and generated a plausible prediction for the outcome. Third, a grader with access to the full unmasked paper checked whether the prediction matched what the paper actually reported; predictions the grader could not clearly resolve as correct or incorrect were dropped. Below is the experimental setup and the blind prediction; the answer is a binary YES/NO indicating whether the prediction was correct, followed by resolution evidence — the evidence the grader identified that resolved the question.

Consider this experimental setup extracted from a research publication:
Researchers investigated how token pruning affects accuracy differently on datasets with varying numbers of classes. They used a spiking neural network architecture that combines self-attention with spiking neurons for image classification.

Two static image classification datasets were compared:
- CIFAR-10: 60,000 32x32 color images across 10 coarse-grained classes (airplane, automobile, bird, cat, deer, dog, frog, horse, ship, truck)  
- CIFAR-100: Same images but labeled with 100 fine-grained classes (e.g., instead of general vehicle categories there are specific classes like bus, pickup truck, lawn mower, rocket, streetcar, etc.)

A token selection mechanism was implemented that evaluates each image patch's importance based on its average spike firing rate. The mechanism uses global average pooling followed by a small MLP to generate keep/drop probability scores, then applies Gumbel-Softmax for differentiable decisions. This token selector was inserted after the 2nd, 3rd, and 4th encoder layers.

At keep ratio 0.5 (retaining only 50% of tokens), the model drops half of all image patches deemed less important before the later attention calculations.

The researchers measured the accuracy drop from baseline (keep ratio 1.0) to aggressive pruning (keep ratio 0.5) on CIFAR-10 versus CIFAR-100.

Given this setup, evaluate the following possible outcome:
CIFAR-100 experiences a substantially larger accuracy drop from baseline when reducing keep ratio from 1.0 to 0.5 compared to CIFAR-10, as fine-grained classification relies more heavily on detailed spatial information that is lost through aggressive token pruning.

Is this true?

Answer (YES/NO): NO